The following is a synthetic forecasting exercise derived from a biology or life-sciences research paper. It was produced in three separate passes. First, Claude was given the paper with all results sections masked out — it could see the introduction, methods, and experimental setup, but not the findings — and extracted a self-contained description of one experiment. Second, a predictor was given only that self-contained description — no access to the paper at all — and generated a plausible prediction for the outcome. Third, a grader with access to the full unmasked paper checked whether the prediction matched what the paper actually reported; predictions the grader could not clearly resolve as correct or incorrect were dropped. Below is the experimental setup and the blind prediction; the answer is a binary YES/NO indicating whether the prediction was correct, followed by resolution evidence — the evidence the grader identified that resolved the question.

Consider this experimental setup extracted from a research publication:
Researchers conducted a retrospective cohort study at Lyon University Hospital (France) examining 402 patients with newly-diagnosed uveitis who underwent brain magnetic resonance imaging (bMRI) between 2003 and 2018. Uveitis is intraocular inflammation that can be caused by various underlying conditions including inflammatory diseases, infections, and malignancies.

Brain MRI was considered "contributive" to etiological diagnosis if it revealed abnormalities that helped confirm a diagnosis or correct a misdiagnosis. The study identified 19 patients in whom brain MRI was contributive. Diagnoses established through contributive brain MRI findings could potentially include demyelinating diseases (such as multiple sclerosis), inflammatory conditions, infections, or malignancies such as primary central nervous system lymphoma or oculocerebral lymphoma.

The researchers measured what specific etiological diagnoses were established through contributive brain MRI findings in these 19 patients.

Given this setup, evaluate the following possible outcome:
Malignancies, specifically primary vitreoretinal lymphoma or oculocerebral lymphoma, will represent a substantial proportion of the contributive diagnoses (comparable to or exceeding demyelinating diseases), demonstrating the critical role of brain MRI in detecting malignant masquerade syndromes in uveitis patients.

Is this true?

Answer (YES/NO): NO